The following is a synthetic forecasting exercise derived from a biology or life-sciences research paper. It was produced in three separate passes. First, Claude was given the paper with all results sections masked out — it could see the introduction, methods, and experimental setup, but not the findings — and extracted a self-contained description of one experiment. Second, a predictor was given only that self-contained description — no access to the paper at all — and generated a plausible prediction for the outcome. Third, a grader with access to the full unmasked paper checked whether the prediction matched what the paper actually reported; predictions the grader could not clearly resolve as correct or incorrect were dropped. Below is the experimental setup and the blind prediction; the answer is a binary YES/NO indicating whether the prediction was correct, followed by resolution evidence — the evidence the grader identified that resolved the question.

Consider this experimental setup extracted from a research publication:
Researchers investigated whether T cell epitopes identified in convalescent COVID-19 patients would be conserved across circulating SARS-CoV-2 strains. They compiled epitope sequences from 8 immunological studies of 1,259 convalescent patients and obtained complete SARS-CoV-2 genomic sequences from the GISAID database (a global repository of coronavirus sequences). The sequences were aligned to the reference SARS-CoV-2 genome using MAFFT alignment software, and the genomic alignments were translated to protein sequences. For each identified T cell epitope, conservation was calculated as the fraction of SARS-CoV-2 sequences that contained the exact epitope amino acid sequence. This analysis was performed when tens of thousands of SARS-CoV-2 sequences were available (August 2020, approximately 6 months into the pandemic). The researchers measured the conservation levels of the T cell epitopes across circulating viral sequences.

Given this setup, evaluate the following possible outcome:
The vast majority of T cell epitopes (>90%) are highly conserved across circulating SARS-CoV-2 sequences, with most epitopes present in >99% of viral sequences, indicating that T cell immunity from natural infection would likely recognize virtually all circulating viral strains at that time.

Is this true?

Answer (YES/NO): NO